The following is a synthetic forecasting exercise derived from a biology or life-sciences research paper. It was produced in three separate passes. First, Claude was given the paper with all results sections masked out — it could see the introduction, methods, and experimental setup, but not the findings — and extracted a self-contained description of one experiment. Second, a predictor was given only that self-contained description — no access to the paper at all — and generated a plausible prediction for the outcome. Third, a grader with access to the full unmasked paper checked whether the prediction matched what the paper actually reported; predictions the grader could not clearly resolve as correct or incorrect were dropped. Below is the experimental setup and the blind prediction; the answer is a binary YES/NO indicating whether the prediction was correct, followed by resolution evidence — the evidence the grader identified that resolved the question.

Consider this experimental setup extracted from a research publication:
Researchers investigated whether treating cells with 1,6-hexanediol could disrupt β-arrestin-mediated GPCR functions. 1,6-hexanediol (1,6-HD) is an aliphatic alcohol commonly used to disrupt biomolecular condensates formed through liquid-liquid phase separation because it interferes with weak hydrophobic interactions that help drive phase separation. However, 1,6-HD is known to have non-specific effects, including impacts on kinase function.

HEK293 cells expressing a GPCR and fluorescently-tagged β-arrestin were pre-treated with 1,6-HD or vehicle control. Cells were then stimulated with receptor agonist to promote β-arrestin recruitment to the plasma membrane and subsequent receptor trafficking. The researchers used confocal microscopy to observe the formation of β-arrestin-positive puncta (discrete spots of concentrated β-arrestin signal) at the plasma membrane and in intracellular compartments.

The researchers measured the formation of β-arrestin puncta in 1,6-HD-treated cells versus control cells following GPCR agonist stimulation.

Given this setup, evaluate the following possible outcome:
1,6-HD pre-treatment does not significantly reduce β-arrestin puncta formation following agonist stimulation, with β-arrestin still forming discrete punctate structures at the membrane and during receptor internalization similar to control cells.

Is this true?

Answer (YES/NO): NO